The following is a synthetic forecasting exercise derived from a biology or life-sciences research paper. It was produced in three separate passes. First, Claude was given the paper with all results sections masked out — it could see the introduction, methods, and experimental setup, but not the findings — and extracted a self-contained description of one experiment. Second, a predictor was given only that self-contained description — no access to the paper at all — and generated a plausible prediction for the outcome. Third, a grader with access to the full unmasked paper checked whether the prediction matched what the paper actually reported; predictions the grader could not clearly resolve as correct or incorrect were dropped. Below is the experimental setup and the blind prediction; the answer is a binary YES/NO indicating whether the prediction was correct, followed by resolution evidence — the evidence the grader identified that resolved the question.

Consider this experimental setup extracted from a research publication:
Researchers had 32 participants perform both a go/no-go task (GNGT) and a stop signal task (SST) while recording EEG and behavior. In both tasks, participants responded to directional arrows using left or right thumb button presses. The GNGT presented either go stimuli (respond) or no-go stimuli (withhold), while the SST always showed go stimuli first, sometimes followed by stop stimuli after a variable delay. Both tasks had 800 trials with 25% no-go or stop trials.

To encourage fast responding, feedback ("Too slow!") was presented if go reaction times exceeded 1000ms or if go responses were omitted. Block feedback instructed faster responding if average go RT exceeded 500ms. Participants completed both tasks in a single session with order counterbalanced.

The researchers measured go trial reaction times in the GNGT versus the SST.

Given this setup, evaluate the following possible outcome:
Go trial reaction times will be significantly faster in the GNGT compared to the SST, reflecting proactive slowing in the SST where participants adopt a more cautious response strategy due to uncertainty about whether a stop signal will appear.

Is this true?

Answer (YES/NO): YES